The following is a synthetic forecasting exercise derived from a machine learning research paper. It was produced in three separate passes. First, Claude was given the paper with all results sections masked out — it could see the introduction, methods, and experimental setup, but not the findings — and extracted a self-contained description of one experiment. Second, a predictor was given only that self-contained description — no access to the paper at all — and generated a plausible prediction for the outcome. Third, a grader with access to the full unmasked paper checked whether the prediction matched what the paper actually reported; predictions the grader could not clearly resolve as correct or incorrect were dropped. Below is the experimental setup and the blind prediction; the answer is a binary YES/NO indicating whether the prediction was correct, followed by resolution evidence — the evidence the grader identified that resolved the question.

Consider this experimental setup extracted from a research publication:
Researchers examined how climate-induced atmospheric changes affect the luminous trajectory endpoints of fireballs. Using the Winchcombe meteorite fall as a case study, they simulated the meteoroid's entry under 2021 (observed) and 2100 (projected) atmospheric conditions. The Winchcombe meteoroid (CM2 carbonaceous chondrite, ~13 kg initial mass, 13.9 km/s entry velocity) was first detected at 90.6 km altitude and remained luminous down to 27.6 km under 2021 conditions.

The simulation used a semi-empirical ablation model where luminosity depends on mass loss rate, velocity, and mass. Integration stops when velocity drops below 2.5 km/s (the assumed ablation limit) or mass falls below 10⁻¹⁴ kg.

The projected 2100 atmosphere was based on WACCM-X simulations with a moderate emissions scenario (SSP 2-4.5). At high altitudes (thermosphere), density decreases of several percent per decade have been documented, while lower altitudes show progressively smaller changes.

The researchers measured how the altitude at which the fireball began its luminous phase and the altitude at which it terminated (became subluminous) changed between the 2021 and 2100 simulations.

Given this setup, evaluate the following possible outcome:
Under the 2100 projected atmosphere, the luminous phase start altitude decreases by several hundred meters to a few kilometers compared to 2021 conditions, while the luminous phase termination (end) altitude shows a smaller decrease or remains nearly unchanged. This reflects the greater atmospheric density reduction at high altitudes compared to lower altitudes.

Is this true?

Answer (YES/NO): NO